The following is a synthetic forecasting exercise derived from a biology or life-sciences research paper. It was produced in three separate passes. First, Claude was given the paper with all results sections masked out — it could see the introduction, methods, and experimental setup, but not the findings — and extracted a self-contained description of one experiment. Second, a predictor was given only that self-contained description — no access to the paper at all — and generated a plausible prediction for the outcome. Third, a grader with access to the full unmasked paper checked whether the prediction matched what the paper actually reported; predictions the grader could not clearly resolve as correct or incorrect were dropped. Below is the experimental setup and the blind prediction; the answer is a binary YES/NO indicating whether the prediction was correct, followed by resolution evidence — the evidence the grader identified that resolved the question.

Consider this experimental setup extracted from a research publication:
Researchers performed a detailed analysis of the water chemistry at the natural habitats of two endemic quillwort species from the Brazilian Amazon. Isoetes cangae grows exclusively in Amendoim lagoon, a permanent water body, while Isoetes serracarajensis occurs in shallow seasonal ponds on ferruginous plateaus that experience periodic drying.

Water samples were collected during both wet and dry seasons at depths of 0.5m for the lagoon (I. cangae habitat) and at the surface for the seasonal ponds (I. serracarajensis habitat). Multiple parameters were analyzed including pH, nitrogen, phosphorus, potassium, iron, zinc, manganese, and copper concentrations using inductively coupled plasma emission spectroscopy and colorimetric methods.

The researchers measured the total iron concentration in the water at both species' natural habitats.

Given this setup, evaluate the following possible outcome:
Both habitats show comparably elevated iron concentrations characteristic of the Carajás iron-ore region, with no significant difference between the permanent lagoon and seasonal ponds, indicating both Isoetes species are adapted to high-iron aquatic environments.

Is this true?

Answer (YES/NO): NO